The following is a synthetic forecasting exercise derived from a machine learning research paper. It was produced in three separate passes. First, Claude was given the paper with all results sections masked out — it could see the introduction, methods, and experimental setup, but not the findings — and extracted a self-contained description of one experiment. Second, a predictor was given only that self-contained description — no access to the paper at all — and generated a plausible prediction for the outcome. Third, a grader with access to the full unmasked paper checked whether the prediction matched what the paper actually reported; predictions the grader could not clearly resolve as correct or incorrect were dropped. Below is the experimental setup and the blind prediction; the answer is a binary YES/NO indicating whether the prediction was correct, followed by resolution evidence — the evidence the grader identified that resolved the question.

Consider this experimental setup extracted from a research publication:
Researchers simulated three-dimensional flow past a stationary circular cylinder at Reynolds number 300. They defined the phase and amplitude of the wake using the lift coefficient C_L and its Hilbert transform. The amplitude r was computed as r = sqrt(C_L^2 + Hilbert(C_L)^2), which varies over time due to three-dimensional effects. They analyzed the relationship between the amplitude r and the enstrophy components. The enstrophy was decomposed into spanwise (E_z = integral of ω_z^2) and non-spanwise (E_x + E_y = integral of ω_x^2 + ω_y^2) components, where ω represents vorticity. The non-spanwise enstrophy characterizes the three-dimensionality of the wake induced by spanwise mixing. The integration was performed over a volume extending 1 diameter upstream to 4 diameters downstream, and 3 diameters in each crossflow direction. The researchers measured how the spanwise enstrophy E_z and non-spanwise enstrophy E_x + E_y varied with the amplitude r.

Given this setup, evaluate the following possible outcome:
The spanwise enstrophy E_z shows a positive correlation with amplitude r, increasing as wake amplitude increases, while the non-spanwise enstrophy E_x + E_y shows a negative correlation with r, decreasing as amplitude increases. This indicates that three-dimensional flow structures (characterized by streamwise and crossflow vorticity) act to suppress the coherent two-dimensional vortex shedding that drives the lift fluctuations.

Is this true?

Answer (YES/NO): YES